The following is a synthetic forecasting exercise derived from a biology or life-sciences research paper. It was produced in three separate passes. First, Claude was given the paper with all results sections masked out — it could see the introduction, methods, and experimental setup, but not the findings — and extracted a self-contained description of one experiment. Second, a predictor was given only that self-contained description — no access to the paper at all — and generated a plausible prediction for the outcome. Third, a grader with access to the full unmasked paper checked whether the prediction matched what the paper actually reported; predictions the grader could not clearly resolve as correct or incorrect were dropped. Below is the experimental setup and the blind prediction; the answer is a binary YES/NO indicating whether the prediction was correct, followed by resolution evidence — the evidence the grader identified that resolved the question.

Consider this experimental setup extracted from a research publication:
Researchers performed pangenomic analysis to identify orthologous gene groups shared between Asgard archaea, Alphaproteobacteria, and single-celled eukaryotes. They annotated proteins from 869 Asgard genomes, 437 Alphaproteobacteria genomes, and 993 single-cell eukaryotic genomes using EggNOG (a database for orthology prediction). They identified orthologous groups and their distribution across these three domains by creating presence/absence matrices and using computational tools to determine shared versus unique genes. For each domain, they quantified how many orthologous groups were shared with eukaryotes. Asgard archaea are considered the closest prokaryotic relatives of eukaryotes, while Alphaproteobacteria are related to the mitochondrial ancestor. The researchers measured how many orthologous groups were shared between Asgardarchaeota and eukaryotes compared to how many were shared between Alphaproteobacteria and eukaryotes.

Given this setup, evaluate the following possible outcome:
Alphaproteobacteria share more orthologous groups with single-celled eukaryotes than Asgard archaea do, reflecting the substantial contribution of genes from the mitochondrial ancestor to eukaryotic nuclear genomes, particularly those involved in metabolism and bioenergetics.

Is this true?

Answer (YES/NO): YES